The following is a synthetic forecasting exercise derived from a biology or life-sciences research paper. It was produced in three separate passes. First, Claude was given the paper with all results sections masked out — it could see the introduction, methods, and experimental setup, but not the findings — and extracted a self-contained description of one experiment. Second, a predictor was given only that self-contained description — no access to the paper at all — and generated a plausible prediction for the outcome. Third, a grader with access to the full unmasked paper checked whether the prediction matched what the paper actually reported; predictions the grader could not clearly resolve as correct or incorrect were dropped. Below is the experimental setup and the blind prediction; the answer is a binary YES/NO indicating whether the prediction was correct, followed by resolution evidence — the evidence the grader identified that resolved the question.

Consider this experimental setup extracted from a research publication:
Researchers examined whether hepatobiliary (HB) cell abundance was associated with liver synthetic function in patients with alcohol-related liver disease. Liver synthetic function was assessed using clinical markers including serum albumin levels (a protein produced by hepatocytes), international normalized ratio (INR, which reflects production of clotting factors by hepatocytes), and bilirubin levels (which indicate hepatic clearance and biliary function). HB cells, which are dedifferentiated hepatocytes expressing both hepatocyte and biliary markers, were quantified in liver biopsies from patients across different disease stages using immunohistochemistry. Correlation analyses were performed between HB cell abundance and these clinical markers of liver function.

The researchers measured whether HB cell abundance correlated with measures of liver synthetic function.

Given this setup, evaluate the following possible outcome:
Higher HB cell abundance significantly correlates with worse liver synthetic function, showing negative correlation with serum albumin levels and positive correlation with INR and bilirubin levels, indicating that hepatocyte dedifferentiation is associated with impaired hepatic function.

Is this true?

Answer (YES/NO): NO